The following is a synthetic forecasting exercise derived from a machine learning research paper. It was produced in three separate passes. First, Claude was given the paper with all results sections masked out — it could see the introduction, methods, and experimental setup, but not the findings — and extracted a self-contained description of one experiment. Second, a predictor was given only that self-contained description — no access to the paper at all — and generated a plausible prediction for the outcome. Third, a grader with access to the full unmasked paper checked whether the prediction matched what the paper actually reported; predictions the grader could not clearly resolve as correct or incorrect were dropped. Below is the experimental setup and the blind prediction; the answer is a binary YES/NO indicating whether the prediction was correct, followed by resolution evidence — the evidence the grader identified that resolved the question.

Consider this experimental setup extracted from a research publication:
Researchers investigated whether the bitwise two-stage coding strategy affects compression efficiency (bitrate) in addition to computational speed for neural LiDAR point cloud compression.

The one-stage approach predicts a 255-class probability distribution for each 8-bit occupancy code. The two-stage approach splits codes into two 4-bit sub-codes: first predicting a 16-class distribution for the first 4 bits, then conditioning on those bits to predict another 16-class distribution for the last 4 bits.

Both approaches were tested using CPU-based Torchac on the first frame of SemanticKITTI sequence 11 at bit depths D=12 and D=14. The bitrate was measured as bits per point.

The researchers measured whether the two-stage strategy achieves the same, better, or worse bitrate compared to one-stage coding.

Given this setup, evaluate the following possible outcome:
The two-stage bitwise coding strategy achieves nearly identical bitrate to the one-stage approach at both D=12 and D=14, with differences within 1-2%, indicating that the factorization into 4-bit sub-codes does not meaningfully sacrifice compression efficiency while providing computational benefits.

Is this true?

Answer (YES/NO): YES